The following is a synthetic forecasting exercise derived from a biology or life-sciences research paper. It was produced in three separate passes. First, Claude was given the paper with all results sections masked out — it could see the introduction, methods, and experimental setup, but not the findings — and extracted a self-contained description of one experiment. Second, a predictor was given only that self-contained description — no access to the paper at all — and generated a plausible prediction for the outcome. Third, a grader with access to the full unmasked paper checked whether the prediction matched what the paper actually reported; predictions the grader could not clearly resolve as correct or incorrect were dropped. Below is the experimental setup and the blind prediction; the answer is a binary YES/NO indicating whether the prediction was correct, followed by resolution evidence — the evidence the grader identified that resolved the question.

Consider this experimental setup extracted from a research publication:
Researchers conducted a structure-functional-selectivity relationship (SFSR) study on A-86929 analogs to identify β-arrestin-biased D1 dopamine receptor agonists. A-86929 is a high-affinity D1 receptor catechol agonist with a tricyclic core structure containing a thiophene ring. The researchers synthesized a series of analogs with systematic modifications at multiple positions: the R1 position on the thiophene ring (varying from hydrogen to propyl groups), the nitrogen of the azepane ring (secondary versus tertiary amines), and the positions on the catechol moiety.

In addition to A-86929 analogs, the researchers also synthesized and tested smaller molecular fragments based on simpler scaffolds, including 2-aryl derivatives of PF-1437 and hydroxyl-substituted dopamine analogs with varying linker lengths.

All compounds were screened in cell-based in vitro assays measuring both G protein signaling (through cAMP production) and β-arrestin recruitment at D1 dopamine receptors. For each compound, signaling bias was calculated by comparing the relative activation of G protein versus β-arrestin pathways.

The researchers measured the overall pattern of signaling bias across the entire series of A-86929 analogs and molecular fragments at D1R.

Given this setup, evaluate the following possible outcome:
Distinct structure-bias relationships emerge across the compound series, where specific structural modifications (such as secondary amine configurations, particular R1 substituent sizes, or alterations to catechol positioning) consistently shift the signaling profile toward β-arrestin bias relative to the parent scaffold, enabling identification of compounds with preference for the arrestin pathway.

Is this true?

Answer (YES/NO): NO